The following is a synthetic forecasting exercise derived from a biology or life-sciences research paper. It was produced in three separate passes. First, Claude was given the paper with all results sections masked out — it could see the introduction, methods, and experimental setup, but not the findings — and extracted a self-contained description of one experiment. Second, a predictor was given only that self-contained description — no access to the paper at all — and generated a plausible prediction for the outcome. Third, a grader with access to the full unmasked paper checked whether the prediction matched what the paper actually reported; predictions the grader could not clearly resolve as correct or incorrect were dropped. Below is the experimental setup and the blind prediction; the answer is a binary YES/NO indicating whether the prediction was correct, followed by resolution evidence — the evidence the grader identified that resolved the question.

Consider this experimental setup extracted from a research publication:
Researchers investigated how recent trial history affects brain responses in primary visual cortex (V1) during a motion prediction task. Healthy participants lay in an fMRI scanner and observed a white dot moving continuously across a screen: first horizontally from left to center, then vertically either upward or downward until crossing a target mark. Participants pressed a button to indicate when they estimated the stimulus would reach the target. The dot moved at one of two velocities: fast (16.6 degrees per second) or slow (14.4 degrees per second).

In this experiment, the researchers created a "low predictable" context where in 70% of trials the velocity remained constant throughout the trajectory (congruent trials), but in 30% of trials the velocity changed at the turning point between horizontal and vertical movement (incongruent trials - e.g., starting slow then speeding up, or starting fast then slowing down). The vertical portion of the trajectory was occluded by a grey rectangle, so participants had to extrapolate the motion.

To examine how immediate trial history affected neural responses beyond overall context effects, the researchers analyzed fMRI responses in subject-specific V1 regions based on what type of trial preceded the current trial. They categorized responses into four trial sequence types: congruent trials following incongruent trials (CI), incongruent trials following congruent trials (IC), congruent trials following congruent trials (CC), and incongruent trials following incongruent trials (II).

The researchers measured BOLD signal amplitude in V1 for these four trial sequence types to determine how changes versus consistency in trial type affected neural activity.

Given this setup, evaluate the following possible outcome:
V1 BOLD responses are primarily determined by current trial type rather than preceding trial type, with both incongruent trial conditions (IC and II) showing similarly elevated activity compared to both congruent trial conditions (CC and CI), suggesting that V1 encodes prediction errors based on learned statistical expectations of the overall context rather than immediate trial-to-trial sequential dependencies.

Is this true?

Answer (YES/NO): NO